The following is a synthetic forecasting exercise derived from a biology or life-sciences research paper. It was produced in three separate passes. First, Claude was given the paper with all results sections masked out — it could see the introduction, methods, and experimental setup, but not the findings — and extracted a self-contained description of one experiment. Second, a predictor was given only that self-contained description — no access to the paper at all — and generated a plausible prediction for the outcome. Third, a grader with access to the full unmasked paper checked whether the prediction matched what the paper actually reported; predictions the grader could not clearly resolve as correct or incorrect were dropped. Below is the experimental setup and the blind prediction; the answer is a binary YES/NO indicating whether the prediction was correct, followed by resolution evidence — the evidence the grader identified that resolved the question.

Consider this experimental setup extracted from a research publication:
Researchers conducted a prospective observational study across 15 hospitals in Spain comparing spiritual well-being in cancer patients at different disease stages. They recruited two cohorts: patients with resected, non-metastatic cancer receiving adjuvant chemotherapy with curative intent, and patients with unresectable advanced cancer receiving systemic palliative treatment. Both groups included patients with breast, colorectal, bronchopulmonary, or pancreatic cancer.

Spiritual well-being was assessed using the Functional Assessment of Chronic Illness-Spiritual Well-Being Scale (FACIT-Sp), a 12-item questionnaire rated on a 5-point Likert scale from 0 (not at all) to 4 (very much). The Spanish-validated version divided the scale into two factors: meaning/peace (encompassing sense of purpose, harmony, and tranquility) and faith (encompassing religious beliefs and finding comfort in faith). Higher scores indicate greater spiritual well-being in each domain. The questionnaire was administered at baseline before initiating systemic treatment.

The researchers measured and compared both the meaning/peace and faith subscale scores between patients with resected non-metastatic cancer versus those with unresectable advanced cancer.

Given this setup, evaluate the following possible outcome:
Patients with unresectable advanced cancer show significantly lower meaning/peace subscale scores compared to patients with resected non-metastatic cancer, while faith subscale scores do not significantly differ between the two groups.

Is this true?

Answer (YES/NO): NO